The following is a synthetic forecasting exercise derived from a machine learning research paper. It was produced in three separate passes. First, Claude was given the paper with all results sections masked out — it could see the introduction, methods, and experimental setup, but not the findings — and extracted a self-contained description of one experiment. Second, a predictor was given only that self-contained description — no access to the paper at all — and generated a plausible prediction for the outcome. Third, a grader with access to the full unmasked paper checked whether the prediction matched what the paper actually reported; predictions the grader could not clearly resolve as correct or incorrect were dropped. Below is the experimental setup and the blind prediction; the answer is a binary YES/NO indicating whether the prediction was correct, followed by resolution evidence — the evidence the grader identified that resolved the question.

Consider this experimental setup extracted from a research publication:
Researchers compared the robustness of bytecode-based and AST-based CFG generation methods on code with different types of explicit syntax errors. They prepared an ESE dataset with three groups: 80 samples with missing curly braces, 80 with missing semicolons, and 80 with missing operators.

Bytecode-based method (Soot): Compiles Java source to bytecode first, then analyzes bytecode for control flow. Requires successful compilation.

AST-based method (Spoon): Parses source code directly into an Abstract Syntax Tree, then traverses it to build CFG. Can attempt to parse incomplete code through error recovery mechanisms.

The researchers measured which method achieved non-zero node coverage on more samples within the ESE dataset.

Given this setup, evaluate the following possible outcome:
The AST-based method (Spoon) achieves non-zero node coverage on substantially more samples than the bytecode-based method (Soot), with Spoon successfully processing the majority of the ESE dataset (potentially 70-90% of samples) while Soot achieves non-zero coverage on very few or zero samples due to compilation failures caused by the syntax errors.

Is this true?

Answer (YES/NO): NO